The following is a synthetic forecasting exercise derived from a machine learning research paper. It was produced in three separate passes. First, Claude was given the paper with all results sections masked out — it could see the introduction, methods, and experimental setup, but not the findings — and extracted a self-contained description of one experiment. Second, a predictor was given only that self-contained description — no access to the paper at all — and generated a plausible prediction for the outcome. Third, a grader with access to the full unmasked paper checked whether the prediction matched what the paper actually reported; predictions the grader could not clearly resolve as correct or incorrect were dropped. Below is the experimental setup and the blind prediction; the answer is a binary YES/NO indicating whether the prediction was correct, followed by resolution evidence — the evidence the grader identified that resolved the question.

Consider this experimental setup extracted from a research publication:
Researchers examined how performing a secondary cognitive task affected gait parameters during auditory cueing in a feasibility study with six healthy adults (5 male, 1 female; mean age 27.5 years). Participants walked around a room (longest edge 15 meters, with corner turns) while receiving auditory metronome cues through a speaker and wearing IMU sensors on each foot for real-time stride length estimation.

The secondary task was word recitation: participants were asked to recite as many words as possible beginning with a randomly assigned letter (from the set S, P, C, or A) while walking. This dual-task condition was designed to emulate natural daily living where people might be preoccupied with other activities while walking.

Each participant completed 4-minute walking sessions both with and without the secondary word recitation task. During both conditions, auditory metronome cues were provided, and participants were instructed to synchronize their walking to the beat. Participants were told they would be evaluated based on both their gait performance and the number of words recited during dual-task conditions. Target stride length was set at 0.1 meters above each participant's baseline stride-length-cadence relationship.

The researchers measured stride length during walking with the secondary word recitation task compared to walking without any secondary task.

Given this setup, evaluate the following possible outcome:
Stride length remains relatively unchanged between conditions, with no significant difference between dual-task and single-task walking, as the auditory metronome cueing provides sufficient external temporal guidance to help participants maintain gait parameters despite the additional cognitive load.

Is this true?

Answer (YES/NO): NO